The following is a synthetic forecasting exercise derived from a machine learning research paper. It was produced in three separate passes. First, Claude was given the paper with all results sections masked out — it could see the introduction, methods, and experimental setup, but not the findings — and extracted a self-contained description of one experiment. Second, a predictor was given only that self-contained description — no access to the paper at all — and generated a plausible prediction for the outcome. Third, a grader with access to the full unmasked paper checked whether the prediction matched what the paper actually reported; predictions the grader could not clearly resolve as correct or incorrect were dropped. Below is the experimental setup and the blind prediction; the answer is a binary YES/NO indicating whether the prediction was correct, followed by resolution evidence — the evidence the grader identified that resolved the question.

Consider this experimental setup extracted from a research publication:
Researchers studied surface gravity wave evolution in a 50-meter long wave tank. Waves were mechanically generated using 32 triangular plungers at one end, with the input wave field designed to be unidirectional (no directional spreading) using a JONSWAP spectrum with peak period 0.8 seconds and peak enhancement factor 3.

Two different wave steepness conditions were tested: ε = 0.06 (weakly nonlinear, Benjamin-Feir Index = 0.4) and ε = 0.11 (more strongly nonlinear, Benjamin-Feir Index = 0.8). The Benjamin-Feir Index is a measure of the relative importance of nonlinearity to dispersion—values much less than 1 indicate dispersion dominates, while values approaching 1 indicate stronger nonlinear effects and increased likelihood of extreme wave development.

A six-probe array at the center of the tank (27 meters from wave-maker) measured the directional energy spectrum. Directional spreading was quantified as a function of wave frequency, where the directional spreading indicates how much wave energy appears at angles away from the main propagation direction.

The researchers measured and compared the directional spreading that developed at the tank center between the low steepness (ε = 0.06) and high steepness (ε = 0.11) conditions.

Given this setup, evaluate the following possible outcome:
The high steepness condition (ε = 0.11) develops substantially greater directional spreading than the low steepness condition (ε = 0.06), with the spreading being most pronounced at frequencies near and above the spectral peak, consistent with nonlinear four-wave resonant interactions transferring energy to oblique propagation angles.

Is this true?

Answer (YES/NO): NO